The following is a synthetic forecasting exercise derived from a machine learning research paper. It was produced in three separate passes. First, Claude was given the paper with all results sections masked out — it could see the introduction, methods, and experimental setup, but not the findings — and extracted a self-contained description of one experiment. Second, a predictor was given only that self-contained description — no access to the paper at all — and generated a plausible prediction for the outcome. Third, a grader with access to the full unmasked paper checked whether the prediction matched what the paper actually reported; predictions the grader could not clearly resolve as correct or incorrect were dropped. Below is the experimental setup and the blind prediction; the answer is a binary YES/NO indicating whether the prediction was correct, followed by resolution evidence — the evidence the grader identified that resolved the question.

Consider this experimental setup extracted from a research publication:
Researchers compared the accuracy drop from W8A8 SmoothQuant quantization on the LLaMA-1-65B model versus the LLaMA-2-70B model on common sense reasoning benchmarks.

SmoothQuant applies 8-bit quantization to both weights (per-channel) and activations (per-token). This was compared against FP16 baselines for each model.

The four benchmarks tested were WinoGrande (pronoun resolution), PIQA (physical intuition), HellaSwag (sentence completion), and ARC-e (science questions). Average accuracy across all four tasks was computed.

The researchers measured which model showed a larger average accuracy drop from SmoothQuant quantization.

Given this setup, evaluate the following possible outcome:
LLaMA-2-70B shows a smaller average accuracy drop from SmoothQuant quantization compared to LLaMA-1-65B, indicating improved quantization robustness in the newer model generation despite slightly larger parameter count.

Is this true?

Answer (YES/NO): YES